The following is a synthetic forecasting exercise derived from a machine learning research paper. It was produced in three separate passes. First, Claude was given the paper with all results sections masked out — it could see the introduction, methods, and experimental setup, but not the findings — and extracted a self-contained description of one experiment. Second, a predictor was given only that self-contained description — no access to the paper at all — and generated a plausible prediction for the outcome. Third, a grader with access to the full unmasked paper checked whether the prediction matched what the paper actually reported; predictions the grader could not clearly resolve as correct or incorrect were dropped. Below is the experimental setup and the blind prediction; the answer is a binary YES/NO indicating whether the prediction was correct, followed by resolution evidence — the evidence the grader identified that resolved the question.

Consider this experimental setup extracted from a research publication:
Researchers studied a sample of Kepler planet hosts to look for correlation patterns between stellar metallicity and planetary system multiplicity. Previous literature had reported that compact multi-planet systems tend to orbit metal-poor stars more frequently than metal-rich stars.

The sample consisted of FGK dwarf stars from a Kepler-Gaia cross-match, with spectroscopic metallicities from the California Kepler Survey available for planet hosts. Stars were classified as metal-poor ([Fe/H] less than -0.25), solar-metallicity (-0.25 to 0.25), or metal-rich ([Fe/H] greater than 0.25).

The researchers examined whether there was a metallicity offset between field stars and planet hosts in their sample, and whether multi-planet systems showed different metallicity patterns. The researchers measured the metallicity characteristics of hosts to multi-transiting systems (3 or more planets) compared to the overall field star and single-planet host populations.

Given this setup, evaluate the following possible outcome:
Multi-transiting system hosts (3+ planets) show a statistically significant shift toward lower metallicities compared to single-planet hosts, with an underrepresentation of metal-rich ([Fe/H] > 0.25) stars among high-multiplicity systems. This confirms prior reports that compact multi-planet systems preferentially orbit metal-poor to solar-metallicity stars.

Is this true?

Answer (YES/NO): NO